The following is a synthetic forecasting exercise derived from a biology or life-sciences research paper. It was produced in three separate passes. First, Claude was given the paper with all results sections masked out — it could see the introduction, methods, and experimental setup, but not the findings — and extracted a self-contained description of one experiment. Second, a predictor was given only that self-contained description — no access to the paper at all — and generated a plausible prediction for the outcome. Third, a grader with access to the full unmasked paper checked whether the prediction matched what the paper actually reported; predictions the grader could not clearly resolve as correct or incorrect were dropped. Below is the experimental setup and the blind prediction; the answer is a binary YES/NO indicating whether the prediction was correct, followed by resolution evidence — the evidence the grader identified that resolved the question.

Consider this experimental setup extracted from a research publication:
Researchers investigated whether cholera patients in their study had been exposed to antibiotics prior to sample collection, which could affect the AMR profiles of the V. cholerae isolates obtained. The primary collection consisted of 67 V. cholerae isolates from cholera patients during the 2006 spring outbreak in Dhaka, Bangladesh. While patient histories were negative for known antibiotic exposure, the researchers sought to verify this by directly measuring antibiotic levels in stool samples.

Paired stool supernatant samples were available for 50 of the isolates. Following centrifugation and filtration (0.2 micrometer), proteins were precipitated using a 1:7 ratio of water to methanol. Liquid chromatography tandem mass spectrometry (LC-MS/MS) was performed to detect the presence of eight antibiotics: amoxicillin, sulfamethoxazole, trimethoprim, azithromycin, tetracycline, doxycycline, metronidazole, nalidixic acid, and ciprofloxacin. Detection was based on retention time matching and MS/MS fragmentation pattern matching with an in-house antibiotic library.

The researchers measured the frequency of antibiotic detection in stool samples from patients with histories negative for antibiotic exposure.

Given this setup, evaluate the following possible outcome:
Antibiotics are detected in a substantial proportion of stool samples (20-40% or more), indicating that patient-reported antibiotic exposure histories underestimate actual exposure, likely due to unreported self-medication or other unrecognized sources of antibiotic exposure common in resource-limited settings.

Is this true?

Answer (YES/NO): NO